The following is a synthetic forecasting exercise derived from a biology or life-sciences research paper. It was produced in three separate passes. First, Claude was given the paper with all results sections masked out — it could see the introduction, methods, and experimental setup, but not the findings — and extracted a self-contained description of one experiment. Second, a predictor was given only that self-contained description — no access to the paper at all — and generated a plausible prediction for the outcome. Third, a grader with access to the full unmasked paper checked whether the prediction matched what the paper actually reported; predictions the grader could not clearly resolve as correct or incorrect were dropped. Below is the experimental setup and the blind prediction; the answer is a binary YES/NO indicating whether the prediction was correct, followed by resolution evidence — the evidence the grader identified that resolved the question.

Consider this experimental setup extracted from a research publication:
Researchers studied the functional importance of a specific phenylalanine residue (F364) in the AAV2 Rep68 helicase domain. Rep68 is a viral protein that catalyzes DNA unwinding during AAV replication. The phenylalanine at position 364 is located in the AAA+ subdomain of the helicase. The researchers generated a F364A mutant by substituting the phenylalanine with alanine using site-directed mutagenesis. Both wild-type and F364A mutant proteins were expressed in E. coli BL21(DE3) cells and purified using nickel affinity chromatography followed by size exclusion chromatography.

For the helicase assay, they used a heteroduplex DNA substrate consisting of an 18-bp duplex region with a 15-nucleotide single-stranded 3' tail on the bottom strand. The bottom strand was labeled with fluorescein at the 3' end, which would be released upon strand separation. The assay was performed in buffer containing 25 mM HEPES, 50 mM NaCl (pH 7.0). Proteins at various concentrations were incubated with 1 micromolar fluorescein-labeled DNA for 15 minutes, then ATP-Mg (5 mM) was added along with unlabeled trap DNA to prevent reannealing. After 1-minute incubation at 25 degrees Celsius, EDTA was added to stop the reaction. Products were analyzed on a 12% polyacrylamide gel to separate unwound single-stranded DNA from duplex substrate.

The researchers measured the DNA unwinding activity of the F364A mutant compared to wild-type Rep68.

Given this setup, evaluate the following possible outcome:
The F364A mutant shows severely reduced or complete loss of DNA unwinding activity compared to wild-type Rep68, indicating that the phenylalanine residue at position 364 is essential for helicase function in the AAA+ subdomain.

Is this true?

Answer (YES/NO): YES